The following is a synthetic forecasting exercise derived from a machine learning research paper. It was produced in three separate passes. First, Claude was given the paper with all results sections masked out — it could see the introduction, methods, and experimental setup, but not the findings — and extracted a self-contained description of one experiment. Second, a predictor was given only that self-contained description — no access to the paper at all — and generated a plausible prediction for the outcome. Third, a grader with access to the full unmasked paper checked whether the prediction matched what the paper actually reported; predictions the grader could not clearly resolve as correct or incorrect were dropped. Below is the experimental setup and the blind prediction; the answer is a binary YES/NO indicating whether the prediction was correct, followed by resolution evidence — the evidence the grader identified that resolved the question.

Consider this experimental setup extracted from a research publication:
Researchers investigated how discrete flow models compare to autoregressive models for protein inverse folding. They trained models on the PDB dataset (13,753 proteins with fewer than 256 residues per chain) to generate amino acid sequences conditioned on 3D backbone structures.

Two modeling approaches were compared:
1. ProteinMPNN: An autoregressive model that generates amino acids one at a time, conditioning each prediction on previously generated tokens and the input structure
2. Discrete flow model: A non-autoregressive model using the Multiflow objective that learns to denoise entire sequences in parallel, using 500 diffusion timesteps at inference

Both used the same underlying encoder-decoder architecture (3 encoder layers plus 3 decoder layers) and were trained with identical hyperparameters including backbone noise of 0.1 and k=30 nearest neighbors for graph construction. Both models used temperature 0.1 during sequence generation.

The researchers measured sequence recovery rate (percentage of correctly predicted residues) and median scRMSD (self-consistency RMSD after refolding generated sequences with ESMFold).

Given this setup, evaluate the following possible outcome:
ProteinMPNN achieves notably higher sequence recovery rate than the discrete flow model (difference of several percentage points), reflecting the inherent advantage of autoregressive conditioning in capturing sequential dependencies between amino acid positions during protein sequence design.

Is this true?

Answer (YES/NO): NO